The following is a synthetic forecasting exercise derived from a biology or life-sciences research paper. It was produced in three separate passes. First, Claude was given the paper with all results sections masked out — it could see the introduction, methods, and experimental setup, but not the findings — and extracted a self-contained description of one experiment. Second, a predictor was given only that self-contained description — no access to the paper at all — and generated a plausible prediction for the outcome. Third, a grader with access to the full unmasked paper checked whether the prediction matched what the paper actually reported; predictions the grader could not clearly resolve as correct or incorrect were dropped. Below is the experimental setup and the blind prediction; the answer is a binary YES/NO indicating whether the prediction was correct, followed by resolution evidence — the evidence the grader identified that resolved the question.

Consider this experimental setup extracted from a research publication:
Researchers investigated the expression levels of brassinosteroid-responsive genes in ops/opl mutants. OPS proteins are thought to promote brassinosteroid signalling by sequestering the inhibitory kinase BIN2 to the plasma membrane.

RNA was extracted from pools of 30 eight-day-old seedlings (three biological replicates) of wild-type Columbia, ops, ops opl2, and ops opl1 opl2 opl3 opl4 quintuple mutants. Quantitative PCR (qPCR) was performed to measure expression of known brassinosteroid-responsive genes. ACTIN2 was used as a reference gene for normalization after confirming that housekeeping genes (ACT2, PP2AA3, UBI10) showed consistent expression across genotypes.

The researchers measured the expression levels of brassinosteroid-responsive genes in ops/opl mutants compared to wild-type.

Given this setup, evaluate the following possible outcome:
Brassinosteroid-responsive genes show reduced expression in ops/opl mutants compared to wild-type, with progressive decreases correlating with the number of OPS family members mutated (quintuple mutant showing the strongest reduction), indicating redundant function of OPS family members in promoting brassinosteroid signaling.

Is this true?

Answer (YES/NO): NO